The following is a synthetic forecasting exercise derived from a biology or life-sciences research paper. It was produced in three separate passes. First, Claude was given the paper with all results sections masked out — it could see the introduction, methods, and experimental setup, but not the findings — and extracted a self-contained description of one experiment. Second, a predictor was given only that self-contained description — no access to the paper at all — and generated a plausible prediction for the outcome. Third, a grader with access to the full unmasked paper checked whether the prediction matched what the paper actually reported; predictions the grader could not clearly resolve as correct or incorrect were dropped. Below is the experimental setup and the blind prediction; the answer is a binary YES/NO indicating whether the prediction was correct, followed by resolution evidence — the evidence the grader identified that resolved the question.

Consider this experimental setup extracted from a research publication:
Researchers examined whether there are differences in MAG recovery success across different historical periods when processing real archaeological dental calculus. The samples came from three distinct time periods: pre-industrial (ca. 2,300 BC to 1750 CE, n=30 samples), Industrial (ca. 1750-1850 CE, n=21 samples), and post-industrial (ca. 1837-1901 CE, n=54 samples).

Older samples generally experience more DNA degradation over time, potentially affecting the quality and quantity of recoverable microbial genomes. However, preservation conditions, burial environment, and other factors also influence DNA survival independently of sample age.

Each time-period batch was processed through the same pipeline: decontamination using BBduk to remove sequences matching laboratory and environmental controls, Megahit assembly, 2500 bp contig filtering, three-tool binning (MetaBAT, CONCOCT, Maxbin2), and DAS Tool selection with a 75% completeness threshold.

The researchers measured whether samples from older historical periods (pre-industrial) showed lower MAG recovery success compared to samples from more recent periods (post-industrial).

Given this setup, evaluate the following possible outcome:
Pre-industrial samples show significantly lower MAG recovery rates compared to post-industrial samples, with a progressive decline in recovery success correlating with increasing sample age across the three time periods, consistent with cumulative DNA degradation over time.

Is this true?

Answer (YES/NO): NO